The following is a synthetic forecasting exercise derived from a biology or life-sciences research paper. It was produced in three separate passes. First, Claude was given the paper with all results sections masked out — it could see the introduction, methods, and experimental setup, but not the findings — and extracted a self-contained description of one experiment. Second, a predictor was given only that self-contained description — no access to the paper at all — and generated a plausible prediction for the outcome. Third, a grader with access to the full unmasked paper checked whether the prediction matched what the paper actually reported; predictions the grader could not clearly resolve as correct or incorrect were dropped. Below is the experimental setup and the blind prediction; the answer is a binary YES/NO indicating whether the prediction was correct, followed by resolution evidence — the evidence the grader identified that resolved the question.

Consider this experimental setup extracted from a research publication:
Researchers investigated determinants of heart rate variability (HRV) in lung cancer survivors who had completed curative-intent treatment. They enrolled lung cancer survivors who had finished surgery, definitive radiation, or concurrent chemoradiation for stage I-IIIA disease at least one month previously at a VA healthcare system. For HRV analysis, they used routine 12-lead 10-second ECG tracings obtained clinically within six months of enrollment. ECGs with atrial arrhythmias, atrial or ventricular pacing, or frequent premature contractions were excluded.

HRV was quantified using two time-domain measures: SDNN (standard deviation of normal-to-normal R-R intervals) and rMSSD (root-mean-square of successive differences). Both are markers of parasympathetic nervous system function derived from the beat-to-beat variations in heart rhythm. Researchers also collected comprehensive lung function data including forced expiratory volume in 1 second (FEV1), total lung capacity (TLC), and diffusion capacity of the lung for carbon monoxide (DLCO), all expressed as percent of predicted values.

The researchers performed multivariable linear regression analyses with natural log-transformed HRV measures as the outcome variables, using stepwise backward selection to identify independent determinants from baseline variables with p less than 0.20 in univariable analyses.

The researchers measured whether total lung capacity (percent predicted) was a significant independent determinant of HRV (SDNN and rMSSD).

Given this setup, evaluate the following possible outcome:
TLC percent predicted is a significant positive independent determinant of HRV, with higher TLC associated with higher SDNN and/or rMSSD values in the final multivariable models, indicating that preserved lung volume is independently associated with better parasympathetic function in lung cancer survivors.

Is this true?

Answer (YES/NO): YES